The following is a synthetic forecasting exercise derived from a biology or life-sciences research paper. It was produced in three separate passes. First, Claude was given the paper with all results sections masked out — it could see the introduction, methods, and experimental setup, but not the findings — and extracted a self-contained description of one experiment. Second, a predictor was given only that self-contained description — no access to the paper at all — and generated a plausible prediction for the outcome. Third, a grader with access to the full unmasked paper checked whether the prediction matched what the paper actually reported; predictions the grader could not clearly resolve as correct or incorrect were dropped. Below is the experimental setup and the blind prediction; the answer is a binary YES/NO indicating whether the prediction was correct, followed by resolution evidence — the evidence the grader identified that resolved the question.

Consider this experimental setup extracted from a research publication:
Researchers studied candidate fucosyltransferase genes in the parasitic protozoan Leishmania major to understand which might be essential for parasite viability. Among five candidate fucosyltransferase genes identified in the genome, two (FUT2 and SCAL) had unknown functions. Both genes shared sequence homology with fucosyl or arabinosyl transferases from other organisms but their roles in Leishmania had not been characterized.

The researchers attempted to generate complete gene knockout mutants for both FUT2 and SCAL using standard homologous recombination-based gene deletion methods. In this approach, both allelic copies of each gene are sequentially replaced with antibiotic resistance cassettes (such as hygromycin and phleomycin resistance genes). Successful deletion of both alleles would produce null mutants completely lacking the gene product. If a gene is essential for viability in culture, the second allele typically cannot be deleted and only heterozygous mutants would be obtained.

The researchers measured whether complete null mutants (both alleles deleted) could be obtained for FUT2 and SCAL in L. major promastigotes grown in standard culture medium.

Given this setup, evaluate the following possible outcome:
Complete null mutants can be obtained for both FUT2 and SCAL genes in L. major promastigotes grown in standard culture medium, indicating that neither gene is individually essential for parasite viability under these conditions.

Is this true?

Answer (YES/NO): YES